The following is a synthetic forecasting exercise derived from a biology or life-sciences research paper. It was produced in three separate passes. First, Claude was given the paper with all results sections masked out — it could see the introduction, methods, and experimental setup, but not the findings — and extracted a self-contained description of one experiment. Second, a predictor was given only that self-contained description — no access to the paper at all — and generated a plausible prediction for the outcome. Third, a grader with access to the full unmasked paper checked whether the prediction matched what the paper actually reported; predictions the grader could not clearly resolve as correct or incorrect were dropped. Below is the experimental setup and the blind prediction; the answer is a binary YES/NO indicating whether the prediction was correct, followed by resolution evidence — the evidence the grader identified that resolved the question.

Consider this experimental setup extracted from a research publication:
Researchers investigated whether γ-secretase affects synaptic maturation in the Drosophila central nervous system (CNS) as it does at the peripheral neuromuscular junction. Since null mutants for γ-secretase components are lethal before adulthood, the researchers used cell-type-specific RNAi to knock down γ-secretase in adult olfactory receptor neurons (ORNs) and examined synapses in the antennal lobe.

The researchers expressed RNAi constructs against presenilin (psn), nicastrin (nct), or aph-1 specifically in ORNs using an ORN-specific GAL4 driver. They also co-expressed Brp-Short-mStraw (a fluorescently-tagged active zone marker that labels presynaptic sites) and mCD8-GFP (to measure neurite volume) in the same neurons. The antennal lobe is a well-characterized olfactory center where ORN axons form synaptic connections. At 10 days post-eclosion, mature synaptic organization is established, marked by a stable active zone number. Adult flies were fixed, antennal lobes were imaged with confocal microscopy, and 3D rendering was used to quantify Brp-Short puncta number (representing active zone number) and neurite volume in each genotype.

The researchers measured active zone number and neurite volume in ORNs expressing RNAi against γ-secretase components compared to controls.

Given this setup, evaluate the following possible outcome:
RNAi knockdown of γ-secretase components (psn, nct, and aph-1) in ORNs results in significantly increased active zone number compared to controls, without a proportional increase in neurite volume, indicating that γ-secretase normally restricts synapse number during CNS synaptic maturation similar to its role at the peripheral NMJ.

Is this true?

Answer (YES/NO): NO